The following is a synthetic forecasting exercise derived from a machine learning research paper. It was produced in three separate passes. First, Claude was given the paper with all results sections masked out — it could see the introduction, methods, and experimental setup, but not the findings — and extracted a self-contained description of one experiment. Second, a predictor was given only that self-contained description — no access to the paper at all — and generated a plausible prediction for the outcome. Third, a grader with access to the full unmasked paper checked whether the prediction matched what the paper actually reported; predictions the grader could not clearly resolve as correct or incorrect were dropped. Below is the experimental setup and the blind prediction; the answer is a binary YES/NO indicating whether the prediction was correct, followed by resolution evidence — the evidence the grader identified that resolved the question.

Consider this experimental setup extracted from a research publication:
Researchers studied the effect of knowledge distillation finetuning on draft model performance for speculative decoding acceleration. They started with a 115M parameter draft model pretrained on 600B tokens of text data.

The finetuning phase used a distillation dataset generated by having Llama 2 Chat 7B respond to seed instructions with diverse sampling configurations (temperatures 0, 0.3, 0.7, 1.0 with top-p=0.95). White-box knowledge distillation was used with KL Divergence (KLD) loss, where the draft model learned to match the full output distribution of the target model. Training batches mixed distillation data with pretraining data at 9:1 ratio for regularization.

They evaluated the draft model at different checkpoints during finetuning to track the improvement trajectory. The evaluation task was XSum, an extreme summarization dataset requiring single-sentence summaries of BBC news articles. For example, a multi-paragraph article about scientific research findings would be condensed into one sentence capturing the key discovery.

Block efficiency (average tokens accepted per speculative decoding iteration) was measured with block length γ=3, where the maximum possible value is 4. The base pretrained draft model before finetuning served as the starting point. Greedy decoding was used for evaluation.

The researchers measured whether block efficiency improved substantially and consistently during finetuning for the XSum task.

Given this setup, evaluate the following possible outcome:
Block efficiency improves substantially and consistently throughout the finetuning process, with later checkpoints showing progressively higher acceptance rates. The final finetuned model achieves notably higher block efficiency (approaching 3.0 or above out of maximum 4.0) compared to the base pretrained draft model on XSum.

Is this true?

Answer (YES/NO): NO